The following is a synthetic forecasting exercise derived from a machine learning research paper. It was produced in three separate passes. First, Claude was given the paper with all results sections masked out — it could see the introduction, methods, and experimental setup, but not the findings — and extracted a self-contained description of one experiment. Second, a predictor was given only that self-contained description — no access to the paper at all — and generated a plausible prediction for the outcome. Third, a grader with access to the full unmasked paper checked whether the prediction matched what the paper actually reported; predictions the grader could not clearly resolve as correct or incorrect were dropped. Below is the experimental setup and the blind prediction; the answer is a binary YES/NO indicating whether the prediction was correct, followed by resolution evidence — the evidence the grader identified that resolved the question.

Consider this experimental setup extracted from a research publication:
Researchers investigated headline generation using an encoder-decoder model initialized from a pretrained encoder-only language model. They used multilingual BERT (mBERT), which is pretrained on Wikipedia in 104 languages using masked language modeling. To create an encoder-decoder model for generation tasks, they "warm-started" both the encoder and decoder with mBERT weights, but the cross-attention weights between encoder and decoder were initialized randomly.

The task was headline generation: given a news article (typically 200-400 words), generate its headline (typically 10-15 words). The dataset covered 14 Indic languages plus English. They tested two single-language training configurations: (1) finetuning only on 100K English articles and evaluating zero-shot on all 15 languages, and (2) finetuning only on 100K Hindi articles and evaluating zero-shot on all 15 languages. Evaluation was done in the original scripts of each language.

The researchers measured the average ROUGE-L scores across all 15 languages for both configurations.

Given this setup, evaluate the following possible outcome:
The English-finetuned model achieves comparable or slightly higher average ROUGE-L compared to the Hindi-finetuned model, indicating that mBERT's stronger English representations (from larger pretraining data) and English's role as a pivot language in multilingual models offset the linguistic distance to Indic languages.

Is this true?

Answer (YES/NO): NO